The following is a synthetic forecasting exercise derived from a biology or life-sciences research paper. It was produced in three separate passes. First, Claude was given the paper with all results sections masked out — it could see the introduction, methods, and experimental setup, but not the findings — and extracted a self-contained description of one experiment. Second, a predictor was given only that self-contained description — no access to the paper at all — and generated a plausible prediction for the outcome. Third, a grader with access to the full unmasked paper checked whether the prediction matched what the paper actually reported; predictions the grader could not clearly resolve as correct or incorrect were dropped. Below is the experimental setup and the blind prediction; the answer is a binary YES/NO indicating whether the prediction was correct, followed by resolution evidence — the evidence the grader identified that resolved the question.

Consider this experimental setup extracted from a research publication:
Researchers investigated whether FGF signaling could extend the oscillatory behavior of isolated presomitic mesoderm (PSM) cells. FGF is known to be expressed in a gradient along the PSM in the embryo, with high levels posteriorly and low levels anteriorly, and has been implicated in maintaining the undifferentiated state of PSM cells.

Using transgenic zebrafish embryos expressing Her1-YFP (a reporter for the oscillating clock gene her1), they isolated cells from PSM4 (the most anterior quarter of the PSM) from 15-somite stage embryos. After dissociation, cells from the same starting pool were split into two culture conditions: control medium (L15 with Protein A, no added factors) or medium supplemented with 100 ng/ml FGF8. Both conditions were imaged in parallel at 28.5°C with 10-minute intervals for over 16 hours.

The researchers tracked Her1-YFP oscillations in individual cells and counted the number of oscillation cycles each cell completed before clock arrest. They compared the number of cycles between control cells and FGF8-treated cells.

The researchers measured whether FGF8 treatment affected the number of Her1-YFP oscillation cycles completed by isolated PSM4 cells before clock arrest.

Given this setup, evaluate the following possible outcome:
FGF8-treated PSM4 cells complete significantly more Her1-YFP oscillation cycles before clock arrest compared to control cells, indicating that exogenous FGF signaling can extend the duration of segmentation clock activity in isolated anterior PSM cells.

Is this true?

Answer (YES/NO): YES